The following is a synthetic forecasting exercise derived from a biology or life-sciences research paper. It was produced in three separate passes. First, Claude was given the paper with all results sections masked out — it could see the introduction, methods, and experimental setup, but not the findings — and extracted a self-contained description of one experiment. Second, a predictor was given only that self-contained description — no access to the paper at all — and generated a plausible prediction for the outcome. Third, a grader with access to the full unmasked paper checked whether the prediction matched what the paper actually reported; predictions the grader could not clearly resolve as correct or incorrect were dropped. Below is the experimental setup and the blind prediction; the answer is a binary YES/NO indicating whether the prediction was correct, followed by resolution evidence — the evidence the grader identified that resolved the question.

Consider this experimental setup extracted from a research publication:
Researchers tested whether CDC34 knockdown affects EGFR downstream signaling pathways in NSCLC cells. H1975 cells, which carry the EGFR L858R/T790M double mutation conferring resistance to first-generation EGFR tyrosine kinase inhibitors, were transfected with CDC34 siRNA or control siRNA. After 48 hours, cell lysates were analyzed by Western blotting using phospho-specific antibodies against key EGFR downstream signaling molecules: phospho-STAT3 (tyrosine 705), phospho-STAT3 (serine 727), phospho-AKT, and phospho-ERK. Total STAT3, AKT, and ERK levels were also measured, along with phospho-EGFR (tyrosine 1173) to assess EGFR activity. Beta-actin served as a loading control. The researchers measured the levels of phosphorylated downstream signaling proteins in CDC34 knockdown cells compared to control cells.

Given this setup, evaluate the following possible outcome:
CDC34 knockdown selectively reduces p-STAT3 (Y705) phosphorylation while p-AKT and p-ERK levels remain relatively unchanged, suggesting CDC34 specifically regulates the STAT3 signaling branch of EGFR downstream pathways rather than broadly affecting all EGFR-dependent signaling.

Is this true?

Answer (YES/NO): NO